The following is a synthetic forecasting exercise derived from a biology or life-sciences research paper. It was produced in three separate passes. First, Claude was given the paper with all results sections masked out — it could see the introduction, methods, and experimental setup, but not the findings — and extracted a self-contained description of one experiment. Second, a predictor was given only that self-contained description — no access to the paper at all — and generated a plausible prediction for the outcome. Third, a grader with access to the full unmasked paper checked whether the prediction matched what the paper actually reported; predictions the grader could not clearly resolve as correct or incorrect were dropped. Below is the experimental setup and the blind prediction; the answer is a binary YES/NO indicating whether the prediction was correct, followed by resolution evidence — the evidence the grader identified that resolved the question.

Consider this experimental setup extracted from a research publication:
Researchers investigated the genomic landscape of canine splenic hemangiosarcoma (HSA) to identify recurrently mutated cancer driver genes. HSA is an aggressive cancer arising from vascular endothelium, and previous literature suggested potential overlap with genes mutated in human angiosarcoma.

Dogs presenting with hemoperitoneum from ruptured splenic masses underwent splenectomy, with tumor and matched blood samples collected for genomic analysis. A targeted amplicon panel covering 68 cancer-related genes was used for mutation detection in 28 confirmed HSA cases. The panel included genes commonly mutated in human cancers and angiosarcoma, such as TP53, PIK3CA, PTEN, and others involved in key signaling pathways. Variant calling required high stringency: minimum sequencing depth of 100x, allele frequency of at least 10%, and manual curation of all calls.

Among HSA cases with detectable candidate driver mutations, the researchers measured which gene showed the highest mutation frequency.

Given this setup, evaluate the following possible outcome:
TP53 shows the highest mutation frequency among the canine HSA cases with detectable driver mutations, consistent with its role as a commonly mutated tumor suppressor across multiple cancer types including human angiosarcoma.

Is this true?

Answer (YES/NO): YES